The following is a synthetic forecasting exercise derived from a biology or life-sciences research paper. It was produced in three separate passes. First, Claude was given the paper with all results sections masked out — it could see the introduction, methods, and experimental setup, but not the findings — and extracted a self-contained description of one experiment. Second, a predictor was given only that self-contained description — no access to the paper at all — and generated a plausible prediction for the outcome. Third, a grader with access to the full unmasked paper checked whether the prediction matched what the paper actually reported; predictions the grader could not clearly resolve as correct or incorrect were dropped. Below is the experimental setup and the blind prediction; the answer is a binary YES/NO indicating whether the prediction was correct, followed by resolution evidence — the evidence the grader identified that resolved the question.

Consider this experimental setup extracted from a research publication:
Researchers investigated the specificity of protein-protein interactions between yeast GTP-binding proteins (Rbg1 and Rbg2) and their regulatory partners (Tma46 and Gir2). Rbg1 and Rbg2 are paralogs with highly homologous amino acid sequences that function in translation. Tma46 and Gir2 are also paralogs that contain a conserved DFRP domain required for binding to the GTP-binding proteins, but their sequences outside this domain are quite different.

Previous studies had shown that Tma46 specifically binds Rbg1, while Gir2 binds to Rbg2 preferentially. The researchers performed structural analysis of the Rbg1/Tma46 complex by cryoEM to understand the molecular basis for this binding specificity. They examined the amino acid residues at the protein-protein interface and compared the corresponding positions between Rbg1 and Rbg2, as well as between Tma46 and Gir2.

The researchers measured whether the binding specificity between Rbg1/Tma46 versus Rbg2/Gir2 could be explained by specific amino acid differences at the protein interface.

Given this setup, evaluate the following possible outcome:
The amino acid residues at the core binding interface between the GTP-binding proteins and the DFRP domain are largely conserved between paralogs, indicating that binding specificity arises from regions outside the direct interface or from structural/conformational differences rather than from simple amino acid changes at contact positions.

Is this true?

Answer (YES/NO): NO